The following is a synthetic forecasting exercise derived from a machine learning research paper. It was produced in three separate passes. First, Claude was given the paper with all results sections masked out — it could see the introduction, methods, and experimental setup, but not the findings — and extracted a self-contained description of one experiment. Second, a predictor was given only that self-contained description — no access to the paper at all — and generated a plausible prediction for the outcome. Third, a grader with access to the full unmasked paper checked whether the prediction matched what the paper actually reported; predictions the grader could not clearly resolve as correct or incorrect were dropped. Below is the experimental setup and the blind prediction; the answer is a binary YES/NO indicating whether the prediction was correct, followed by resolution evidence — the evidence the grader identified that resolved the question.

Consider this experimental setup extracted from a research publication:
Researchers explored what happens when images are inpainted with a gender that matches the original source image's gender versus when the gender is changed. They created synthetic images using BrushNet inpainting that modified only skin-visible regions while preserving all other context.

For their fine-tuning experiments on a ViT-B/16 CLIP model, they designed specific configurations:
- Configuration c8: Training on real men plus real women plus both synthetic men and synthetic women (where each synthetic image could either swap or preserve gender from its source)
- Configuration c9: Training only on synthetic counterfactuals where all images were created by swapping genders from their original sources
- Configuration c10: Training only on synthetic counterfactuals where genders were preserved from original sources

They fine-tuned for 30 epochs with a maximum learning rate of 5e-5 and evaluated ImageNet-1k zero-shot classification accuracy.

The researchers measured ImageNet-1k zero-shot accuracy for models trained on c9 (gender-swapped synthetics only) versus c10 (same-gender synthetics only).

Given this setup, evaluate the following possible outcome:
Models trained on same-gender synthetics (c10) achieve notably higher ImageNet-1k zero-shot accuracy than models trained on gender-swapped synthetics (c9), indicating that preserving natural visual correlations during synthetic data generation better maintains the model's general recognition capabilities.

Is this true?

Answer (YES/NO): YES